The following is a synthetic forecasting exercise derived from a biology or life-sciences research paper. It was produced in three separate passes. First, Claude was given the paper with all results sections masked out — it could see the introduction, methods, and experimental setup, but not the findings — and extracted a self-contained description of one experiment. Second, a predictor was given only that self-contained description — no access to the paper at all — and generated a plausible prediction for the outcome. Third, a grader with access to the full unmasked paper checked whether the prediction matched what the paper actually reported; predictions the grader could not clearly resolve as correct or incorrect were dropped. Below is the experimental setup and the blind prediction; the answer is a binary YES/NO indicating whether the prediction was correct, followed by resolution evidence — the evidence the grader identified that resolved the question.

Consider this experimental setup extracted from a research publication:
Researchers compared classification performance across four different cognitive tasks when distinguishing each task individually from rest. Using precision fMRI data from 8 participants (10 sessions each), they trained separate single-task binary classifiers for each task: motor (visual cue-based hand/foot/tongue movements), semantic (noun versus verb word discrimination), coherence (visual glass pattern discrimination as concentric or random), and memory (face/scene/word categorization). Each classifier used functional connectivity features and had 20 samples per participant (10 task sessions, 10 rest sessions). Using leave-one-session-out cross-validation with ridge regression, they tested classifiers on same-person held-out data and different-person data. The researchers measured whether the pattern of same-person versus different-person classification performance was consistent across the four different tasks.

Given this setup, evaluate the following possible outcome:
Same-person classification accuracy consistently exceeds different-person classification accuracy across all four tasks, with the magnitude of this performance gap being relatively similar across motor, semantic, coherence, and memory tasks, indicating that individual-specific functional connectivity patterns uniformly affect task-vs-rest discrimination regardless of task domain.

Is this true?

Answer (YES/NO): NO